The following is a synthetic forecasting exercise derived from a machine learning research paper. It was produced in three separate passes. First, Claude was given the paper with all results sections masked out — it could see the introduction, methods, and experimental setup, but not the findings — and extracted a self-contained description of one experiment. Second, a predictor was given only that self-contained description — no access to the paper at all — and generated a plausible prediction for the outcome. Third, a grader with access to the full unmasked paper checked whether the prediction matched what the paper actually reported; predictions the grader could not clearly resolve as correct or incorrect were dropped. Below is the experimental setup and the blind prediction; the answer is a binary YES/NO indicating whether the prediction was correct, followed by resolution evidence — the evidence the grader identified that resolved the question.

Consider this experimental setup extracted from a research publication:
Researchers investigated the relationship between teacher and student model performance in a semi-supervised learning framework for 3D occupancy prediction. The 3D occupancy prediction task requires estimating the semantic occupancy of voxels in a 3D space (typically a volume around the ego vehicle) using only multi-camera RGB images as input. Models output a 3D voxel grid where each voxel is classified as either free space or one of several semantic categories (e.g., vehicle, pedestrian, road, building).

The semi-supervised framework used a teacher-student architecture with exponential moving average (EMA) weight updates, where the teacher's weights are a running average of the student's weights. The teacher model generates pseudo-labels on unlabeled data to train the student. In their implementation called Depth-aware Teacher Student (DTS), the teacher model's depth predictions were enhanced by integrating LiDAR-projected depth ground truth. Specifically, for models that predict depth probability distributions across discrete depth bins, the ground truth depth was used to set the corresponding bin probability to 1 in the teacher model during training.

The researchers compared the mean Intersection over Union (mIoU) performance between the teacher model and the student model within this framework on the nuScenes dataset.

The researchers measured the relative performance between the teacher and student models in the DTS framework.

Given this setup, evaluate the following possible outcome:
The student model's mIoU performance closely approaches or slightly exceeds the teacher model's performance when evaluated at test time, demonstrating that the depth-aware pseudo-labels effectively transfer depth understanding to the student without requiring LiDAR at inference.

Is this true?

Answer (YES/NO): NO